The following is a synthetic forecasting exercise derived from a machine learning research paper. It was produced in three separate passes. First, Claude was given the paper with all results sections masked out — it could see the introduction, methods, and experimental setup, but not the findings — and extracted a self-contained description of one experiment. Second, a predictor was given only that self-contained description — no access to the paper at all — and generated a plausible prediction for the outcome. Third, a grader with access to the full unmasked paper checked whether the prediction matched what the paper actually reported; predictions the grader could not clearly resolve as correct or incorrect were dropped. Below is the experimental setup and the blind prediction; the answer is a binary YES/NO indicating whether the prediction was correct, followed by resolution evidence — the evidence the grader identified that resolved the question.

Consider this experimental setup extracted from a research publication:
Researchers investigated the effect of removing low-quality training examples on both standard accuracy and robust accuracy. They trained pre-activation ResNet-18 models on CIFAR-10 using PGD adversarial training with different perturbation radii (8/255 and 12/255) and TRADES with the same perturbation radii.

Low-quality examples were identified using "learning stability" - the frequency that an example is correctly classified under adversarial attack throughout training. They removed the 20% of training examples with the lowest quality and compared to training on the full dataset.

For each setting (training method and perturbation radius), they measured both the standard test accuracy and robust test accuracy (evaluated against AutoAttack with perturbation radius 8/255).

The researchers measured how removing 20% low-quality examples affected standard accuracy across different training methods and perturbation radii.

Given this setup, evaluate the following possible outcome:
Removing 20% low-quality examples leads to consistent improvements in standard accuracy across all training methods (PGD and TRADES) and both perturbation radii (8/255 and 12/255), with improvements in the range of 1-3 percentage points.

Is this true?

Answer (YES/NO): NO